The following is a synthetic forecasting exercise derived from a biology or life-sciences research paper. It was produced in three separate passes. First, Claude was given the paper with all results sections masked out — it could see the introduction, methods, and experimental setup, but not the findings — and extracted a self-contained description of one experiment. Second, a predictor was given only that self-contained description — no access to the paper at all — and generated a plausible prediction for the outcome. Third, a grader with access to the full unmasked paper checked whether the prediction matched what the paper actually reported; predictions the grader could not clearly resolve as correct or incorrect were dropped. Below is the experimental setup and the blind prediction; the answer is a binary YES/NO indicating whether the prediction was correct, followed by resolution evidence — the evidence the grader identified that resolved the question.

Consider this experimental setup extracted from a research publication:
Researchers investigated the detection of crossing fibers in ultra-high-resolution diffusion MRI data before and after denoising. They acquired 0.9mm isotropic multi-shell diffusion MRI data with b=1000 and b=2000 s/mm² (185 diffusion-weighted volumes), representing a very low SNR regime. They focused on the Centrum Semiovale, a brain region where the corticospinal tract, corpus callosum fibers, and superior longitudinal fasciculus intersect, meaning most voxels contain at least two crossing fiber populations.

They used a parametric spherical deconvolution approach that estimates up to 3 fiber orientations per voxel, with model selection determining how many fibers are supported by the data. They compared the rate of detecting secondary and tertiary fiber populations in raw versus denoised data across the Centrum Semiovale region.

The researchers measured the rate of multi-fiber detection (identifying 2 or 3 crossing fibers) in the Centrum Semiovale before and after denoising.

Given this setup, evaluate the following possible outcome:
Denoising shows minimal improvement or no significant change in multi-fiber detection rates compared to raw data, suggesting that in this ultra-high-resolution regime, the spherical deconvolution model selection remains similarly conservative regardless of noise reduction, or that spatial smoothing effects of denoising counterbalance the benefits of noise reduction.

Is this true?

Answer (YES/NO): NO